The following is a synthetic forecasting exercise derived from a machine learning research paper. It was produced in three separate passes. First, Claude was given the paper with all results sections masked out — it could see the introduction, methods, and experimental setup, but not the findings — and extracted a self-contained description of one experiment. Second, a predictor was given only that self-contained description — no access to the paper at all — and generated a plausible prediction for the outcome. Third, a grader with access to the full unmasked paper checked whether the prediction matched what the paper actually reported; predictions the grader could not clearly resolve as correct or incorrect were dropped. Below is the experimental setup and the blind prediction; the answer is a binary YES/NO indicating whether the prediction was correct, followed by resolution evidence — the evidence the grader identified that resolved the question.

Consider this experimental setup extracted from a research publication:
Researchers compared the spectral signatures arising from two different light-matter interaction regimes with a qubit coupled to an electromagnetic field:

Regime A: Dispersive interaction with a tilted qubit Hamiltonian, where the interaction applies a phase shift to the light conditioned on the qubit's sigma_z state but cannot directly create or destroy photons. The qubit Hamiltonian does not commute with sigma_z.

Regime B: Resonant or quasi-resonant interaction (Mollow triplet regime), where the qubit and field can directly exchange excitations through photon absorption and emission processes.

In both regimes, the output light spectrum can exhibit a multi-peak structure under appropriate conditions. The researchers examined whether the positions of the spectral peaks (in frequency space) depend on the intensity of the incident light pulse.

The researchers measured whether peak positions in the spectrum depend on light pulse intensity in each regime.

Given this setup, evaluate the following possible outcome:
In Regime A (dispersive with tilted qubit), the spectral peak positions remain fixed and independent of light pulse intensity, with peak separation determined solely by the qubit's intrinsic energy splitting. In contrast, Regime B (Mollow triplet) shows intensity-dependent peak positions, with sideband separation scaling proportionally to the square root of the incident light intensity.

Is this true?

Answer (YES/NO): YES